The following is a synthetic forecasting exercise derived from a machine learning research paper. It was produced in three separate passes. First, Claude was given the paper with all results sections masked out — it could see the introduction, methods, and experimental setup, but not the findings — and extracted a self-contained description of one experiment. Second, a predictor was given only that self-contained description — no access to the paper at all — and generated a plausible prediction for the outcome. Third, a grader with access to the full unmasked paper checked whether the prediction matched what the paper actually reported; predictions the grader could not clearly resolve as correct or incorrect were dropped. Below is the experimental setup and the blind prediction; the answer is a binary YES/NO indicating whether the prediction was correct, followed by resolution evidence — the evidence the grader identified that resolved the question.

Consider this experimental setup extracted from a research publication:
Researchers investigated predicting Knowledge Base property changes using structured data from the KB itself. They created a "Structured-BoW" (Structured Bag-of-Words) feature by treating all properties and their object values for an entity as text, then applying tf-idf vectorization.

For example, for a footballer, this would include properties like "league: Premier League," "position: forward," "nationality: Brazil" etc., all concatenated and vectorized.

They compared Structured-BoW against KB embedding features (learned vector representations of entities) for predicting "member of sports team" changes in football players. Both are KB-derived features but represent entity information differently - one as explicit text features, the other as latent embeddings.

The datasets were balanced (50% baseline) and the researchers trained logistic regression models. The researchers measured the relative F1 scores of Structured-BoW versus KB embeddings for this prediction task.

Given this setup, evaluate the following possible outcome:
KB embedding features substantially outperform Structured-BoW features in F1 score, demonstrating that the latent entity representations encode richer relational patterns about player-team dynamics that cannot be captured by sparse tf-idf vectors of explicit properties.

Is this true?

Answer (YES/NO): NO